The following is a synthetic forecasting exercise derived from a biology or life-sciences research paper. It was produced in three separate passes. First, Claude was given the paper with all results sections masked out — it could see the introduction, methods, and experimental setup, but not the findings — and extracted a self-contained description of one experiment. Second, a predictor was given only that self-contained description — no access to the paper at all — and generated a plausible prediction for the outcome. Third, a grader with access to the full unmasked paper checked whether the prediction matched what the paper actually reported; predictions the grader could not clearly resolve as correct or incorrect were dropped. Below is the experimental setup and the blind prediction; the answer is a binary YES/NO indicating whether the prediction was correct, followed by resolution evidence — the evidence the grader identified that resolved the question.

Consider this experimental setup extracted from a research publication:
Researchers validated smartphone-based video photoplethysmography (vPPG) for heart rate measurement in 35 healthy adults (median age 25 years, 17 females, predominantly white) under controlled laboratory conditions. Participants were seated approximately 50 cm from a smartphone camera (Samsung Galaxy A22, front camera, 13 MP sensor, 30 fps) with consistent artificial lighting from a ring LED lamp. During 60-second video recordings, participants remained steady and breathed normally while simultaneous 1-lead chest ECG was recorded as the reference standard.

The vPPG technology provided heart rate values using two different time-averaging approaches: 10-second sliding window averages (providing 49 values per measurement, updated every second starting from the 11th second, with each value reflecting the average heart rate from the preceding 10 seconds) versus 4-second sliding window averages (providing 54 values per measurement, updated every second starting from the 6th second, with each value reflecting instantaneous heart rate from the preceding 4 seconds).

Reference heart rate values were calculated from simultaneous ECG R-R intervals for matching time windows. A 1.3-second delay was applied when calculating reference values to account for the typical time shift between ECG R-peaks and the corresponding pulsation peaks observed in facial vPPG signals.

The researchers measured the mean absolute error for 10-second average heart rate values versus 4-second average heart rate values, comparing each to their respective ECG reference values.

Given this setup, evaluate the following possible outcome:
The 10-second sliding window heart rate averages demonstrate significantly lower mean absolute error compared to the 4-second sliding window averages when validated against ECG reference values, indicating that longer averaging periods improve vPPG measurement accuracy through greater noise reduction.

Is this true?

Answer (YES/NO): YES